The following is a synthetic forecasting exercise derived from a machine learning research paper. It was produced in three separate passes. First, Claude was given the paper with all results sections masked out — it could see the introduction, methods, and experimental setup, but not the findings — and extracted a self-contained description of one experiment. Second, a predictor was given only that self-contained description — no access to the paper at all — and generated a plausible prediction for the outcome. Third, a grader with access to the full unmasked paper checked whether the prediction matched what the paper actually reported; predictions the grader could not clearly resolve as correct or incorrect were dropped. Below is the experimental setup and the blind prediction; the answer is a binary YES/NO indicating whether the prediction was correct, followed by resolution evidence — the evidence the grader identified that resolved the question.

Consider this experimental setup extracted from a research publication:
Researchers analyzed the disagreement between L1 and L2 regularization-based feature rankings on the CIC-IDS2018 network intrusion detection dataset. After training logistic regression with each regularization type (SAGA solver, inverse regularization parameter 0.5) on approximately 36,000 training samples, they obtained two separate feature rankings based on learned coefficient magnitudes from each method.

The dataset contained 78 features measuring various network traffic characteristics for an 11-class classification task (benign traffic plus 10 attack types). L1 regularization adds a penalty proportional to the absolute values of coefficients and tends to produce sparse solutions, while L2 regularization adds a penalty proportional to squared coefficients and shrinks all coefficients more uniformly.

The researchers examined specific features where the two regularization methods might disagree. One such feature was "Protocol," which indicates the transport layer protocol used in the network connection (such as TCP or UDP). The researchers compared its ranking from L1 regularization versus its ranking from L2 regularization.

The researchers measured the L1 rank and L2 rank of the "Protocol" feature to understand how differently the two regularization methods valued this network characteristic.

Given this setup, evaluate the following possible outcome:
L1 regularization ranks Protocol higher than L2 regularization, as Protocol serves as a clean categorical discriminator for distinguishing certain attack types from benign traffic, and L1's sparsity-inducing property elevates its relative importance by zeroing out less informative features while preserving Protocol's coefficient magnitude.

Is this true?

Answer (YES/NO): YES